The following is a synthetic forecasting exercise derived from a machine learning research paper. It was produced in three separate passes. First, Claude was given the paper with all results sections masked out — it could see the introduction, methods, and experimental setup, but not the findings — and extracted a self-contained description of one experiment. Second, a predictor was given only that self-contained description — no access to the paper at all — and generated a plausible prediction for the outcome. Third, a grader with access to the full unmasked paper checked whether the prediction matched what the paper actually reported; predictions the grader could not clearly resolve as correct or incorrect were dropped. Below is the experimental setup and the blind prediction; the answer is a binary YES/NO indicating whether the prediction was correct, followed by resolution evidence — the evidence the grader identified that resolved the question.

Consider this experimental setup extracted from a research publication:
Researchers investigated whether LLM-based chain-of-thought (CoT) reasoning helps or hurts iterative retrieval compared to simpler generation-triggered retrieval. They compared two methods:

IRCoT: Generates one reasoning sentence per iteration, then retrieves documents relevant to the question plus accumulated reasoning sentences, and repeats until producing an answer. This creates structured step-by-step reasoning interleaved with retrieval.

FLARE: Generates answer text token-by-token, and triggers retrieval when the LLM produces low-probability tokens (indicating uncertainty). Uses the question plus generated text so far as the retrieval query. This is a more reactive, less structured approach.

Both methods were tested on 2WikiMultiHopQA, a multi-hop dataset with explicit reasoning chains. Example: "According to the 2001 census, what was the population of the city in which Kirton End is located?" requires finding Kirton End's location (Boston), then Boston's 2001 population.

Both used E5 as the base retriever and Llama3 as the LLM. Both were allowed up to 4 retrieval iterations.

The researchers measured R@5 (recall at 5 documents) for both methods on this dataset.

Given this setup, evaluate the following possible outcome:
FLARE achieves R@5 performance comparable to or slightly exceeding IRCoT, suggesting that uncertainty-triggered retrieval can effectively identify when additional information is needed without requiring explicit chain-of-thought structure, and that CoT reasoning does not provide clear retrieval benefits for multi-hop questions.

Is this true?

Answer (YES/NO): NO